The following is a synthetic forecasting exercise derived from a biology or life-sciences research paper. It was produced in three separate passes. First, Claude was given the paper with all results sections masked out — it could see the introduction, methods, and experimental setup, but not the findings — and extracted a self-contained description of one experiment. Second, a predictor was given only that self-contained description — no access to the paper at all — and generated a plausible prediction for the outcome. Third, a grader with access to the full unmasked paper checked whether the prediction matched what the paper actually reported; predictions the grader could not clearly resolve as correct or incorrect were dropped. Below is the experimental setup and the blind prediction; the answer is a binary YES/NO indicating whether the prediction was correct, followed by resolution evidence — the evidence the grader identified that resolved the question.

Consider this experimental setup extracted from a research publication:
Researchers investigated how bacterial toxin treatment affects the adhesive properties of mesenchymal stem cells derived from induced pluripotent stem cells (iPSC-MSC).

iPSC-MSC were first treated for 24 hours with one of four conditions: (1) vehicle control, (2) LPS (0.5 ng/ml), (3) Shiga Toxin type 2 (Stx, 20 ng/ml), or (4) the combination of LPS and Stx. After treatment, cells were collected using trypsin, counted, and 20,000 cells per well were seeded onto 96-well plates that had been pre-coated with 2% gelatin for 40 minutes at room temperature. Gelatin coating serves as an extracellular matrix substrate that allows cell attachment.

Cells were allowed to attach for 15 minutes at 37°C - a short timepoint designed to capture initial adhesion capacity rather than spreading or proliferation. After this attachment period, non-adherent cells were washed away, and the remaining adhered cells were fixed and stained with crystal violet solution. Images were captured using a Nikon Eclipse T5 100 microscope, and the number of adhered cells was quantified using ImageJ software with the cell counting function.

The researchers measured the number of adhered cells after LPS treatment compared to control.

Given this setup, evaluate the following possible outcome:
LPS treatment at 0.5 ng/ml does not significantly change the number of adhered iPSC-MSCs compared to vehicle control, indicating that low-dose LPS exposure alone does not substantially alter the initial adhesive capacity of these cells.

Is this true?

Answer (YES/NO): YES